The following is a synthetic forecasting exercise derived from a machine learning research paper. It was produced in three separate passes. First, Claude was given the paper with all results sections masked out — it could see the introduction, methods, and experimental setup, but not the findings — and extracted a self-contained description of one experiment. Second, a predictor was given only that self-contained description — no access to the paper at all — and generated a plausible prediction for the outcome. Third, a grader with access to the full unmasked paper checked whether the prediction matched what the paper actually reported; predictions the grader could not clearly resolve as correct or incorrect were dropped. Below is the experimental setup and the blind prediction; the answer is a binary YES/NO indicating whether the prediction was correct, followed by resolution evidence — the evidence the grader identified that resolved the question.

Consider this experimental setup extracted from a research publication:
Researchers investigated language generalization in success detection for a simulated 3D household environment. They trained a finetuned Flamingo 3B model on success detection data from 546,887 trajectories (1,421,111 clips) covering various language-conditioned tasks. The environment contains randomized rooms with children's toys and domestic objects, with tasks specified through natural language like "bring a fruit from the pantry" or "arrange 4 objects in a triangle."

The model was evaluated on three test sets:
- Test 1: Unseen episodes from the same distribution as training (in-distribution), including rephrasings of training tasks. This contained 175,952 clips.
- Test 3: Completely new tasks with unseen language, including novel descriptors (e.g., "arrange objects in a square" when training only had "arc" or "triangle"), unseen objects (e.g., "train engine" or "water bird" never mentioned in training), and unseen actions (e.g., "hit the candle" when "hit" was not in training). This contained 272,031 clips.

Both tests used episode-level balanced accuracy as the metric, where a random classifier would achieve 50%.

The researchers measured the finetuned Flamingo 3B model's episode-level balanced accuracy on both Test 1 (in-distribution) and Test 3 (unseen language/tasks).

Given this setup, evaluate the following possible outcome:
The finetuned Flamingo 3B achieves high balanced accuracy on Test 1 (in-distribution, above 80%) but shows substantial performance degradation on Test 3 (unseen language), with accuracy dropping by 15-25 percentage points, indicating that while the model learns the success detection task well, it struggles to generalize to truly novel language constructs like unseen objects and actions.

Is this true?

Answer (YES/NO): YES